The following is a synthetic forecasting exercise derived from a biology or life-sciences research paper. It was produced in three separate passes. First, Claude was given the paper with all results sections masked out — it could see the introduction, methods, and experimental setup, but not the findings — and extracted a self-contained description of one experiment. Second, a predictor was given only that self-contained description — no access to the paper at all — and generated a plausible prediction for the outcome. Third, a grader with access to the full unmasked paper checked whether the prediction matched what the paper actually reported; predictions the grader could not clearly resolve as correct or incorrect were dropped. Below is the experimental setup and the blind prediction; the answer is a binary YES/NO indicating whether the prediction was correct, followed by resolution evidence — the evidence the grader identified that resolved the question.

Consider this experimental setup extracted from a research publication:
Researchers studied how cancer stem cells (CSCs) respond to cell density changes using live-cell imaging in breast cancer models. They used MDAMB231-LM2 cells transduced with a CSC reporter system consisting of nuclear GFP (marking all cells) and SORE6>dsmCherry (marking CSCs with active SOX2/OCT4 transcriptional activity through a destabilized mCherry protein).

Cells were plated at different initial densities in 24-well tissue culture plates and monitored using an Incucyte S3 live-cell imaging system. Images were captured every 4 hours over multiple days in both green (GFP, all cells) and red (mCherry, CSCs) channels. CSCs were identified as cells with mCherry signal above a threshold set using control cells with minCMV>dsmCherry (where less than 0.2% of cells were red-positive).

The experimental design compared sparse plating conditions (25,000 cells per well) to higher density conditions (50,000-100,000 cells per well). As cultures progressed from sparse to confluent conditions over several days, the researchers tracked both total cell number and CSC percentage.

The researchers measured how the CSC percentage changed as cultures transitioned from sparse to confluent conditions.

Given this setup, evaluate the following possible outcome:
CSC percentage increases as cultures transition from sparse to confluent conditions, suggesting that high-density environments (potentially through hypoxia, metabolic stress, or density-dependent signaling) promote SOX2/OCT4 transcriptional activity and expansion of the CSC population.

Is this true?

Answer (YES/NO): NO